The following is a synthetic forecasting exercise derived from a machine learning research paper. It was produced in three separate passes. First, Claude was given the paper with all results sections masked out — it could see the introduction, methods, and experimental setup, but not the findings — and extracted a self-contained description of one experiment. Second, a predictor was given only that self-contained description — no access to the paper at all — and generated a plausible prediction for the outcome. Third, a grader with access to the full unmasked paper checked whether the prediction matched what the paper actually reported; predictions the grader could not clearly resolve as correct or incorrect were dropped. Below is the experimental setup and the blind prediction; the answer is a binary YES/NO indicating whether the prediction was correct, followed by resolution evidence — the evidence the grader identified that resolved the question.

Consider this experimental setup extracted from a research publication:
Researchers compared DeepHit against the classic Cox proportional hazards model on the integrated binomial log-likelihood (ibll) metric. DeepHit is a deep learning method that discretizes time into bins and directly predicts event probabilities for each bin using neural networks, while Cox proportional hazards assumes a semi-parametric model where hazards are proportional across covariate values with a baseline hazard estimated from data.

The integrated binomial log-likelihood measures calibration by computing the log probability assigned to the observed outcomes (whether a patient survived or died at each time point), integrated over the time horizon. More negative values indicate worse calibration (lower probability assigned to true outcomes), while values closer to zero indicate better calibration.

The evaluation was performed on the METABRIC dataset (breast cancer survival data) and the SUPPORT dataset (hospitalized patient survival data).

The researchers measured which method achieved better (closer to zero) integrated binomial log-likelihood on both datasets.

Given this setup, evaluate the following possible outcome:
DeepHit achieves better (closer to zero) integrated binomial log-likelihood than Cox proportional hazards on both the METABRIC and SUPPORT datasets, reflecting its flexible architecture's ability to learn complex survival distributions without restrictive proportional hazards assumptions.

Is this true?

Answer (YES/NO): NO